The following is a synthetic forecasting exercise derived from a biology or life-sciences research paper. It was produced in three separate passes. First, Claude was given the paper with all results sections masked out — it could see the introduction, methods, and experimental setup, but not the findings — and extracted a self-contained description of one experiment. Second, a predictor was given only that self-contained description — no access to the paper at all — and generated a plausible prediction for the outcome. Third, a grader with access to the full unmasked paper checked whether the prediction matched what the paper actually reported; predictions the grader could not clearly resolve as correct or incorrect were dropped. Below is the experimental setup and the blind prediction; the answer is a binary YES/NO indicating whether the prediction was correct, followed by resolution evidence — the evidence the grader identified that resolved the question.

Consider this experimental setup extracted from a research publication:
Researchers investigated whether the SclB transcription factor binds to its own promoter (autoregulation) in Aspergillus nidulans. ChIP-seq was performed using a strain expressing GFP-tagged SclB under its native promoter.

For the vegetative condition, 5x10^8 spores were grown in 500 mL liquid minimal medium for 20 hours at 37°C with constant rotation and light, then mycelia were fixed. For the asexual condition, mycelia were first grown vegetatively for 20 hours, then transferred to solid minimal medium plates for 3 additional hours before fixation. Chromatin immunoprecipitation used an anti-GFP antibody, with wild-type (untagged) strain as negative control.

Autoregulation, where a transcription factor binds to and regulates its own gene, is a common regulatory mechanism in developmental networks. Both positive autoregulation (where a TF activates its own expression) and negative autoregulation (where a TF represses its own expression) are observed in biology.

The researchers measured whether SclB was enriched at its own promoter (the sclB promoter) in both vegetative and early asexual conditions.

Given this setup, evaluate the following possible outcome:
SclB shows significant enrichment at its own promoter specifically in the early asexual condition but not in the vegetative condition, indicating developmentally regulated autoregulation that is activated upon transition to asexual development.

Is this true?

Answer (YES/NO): NO